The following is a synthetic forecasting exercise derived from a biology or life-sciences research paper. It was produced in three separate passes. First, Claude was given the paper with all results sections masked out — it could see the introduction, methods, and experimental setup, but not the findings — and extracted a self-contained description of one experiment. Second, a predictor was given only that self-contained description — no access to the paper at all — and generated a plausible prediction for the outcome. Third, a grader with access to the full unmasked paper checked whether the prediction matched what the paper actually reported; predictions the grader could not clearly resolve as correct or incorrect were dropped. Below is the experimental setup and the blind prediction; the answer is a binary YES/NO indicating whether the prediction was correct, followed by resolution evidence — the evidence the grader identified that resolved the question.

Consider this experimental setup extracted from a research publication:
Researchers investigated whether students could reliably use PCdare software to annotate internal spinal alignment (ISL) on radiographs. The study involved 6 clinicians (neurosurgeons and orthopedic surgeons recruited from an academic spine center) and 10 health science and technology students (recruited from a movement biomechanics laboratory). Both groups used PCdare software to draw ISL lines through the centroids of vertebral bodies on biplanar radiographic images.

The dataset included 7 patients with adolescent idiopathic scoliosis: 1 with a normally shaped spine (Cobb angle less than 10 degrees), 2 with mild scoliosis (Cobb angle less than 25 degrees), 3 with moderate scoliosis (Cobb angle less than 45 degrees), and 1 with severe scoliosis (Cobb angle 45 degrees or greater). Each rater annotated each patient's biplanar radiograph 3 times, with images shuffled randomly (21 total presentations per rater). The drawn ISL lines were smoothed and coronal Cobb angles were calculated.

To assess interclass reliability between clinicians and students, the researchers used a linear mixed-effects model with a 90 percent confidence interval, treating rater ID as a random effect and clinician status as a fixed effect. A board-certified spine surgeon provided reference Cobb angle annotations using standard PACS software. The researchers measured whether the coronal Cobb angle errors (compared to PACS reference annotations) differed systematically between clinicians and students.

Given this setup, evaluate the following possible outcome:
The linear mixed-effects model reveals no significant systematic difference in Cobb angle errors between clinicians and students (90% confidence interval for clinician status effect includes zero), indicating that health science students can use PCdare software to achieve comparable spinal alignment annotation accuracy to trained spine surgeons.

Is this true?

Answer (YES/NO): YES